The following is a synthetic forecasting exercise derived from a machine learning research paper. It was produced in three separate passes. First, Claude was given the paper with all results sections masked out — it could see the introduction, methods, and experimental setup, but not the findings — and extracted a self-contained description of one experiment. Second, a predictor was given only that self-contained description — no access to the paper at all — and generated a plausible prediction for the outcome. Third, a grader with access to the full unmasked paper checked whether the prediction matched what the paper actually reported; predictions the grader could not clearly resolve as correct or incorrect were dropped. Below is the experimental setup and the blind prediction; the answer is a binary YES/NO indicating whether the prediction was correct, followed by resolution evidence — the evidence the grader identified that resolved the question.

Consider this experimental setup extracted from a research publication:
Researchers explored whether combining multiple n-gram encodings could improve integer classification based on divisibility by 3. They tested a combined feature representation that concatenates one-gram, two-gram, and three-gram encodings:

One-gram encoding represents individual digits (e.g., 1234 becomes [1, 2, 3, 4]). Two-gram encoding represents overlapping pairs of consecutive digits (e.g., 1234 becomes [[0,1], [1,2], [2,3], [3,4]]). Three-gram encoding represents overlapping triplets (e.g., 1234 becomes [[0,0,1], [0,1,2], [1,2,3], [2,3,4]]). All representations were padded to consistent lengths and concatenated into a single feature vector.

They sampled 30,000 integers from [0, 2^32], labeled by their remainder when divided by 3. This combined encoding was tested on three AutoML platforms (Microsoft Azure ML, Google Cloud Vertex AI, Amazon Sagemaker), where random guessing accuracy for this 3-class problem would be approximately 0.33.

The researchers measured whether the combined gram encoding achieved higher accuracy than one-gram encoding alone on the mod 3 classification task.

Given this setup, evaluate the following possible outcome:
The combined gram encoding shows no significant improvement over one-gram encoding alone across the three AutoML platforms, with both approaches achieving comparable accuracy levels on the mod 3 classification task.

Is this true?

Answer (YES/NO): YES